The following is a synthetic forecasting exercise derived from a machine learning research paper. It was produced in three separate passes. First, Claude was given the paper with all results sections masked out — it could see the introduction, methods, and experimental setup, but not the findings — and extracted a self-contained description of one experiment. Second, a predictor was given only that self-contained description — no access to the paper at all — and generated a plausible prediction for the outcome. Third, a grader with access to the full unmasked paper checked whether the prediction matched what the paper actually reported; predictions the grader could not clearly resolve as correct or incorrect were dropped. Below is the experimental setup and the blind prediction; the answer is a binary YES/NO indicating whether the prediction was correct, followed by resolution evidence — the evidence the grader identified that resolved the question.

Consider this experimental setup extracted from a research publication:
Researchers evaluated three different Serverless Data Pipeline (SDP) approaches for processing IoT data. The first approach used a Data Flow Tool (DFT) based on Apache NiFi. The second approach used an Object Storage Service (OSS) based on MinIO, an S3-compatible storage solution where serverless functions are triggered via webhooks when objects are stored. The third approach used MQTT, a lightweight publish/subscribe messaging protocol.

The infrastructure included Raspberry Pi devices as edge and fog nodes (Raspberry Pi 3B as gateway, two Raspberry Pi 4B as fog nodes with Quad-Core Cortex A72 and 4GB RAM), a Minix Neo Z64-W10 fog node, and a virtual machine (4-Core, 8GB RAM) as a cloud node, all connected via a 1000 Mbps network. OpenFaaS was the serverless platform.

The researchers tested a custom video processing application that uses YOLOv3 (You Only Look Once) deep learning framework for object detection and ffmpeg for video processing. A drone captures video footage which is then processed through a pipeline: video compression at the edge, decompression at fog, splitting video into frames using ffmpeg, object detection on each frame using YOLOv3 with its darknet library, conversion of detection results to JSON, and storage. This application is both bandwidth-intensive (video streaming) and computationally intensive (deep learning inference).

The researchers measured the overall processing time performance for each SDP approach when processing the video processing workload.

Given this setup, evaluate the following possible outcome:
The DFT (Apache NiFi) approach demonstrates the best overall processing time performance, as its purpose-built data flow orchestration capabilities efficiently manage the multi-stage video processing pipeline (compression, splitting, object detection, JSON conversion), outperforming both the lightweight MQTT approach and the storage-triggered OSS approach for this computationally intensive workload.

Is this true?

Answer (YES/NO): YES